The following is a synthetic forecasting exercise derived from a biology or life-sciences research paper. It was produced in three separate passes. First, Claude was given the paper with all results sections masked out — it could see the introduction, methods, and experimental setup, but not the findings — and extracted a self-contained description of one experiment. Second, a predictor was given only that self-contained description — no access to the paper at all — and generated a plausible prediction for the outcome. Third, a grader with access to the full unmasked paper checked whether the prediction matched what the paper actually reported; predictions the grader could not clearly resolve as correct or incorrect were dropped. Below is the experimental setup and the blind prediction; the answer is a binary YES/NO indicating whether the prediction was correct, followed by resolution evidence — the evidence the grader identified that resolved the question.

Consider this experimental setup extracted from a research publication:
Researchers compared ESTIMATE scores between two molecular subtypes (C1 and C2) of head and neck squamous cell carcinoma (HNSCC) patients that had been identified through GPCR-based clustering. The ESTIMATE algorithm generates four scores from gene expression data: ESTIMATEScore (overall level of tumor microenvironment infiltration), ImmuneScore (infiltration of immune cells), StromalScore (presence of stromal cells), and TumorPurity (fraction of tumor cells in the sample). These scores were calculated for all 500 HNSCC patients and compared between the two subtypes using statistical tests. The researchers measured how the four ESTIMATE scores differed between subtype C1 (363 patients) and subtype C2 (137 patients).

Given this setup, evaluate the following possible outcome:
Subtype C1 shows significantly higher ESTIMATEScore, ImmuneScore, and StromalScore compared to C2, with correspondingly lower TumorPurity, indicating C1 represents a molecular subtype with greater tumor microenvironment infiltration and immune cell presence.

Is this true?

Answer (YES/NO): NO